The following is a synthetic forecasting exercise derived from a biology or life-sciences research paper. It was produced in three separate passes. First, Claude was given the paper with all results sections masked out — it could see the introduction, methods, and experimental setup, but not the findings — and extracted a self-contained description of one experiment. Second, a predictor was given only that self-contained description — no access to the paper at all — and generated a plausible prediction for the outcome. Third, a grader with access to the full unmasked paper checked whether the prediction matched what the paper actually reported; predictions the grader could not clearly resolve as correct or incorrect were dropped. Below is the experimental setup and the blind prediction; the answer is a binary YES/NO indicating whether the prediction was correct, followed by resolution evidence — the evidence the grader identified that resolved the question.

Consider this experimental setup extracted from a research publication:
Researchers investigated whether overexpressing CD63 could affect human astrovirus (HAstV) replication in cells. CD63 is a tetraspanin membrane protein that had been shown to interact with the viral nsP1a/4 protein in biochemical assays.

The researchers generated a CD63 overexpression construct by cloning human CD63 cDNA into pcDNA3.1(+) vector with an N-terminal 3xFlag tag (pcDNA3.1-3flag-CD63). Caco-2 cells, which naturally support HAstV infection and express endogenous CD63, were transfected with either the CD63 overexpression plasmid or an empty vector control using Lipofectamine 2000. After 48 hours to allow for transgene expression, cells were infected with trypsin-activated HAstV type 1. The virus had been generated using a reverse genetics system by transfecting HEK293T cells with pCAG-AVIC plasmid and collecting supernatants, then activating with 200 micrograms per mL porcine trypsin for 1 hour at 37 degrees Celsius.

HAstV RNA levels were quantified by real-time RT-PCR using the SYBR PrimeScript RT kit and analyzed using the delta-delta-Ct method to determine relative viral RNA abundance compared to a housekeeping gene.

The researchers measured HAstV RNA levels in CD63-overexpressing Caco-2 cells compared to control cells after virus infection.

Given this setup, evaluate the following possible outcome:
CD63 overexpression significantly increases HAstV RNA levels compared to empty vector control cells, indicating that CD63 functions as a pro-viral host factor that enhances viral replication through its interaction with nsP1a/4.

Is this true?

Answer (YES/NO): YES